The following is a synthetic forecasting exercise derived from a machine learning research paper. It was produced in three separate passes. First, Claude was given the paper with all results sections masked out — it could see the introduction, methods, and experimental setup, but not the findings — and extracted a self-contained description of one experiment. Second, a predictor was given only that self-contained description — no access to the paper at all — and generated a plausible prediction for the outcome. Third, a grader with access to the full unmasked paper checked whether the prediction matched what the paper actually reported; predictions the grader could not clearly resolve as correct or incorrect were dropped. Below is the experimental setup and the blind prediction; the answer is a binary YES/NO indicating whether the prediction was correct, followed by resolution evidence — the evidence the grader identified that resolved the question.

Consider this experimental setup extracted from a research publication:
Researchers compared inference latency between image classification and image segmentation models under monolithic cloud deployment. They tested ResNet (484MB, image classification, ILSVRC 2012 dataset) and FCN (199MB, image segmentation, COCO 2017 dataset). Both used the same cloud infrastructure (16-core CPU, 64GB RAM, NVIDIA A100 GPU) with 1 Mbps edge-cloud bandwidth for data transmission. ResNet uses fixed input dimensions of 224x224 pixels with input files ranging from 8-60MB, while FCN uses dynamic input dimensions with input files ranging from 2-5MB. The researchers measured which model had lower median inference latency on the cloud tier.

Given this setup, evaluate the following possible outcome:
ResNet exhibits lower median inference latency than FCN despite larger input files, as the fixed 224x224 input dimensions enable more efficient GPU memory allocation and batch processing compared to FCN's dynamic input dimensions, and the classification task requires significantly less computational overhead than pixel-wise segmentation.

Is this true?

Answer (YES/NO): NO